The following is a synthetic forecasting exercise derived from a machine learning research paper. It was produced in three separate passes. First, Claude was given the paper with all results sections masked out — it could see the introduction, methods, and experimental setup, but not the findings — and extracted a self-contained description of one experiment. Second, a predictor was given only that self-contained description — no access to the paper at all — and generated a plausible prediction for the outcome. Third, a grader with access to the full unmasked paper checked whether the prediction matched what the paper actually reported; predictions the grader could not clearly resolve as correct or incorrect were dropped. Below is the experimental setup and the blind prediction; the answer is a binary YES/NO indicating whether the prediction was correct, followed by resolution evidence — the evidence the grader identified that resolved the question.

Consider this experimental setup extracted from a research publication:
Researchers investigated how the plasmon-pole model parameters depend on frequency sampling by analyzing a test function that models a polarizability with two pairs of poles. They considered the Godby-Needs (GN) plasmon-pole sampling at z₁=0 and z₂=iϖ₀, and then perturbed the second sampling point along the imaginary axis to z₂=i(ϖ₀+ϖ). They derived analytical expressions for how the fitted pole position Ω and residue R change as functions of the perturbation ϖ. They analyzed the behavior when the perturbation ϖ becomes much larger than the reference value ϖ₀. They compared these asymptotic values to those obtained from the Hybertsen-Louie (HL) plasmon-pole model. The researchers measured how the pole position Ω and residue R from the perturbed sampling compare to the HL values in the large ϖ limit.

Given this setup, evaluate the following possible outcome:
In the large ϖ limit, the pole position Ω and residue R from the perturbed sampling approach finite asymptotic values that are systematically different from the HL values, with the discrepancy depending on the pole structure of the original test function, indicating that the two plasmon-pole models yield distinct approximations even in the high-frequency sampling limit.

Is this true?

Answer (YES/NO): NO